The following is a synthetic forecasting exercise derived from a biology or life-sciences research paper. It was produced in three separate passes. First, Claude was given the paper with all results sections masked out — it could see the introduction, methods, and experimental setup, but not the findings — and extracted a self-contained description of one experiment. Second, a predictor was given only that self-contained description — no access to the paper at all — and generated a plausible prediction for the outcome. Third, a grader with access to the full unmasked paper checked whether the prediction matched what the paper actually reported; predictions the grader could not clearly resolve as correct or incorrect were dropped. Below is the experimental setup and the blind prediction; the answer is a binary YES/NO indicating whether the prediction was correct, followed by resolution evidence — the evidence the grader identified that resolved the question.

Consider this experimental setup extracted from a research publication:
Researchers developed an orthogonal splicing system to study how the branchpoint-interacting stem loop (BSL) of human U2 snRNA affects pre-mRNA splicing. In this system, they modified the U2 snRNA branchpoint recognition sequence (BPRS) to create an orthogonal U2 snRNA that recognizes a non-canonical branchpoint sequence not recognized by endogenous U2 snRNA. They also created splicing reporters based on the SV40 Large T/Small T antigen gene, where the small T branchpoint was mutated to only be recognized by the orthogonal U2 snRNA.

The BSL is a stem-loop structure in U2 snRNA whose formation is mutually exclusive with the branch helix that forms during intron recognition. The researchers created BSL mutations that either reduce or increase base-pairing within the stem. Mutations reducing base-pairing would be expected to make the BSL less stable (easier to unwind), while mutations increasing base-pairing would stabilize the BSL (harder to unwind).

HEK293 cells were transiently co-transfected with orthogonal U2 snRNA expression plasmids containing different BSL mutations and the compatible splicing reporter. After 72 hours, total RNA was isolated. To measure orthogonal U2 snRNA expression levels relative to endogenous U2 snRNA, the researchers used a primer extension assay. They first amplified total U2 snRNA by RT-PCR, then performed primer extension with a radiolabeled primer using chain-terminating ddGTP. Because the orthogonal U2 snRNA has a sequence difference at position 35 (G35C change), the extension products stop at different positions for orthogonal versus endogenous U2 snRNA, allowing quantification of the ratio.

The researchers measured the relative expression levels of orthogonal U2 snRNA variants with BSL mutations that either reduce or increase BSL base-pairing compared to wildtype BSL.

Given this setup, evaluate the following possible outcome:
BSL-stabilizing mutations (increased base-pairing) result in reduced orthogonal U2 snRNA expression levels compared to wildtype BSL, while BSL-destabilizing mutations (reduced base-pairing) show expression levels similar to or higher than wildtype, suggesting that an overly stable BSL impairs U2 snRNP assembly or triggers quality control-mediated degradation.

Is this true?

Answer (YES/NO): NO